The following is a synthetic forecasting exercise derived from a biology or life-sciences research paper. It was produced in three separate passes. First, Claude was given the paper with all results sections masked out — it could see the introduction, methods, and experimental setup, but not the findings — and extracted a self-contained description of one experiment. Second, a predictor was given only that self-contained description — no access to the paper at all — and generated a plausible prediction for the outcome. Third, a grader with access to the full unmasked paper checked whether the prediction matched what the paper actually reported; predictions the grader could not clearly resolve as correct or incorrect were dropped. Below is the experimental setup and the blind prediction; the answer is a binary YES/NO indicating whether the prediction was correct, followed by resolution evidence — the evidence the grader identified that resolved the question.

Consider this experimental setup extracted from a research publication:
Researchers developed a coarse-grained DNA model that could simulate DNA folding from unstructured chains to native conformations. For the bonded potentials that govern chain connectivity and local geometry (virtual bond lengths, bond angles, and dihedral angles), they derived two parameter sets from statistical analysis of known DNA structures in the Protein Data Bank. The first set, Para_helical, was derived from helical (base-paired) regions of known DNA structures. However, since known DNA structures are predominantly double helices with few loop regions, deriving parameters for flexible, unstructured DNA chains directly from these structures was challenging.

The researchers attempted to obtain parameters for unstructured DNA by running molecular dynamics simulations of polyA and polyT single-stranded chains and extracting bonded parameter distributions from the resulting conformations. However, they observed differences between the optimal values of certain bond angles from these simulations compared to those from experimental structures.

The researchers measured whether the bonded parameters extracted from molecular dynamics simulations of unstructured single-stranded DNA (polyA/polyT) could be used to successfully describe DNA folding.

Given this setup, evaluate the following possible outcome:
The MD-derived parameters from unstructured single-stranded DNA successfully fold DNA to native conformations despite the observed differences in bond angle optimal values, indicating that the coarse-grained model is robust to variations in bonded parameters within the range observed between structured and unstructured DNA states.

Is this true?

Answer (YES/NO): NO